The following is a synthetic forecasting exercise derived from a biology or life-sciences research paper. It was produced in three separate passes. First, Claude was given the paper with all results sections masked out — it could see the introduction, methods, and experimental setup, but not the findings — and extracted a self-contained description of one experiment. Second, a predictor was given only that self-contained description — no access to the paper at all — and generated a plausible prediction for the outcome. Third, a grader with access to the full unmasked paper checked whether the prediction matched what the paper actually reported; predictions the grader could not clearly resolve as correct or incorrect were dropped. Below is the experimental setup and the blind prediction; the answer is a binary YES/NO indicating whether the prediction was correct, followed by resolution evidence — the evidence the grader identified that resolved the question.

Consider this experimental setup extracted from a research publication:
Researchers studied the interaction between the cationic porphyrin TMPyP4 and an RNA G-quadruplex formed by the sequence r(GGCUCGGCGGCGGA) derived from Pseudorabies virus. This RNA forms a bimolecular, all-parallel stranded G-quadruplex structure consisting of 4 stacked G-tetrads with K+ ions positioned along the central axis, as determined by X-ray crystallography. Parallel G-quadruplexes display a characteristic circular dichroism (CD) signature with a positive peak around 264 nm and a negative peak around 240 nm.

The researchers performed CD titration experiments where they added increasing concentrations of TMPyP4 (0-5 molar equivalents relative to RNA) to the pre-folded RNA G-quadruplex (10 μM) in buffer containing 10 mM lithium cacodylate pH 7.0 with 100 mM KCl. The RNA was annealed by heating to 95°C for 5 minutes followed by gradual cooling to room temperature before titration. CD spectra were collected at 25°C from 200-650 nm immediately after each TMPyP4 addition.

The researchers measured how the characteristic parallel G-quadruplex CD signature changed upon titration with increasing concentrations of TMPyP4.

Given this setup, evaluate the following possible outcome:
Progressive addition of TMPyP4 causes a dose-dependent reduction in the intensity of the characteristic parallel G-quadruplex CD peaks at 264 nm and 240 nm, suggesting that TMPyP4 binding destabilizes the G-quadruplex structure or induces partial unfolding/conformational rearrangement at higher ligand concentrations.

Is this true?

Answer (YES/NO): YES